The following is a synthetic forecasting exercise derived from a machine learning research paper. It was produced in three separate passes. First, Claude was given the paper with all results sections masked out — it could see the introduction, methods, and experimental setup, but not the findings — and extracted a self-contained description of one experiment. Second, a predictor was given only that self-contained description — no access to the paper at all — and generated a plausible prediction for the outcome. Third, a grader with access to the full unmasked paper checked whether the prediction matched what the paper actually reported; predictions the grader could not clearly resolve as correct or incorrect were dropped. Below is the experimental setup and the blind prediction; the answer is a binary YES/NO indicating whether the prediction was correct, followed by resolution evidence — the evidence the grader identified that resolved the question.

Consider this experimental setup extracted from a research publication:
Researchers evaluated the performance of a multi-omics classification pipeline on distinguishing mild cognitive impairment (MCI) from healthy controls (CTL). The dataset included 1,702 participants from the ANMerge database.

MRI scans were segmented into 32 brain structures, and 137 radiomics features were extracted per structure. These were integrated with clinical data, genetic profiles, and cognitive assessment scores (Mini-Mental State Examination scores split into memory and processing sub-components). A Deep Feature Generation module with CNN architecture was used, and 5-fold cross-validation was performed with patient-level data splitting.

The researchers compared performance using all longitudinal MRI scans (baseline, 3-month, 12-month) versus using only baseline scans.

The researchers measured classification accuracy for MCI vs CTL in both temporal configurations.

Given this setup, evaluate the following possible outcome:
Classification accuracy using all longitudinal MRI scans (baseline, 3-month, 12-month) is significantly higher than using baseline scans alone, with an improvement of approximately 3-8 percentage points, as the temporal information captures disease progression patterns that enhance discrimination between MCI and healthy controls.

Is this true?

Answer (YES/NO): NO